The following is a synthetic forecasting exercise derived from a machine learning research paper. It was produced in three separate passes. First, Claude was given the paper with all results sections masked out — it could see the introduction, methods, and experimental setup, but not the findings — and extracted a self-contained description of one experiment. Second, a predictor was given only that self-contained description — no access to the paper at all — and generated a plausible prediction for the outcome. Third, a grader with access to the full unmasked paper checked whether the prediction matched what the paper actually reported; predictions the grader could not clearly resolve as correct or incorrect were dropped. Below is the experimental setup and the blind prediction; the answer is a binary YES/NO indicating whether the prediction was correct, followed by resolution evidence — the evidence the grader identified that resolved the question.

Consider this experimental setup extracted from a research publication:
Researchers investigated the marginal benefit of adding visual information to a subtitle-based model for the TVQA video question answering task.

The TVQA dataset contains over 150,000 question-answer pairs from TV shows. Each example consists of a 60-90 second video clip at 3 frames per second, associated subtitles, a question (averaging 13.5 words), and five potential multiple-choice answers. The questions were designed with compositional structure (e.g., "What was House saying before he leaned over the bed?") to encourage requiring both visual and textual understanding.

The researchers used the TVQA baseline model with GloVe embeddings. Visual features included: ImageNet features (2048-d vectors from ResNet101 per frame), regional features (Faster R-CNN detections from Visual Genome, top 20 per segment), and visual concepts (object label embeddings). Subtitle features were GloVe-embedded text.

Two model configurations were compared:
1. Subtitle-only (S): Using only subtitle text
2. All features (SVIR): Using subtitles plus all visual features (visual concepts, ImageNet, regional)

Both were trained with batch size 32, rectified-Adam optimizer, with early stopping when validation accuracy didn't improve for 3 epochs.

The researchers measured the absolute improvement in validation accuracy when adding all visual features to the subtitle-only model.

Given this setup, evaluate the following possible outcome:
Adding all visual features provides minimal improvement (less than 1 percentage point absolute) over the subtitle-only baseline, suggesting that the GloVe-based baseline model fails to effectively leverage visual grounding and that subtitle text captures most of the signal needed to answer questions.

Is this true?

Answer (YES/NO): NO